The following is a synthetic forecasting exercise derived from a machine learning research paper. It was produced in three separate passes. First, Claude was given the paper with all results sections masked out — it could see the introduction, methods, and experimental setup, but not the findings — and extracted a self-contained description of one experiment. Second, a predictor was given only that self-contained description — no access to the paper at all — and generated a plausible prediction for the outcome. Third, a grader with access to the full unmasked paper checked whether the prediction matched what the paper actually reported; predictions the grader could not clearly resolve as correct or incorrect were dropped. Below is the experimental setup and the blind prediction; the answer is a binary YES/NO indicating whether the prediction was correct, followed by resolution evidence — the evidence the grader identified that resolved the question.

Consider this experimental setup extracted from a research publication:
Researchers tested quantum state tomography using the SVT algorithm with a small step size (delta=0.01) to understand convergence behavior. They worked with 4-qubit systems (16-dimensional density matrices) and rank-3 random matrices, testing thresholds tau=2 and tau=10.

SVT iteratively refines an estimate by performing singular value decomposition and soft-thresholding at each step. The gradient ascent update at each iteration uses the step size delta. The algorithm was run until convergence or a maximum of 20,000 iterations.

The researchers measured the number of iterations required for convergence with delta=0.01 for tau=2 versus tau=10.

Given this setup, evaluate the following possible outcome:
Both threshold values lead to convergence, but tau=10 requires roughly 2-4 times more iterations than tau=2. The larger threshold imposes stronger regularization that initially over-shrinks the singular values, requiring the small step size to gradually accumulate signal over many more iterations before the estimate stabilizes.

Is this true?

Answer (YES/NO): NO